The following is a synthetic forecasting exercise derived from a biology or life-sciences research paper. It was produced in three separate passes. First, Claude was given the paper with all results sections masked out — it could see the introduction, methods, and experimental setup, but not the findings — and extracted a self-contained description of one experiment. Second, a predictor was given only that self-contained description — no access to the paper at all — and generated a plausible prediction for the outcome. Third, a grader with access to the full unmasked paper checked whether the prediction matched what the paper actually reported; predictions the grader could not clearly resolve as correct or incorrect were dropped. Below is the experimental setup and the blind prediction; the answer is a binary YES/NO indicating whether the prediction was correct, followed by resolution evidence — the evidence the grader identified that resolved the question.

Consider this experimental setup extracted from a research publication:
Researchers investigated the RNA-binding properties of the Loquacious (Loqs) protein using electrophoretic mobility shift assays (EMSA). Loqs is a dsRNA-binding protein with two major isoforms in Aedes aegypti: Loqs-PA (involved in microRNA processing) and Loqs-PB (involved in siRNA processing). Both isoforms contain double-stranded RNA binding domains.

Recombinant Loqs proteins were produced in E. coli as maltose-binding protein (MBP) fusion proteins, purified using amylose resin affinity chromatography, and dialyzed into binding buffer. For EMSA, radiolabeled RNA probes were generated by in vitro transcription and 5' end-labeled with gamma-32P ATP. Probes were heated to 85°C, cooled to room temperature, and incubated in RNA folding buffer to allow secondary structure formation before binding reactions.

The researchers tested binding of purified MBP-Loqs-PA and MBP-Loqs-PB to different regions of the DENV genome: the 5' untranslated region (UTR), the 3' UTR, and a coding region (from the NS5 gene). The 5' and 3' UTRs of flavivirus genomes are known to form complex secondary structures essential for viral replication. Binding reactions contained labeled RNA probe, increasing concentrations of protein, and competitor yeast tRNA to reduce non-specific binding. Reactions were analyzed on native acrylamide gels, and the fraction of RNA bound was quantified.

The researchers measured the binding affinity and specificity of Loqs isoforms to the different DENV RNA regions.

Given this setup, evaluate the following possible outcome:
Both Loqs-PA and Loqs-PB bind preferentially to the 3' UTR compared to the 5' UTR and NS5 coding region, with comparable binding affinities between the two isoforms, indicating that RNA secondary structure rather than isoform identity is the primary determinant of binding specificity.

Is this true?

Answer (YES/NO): YES